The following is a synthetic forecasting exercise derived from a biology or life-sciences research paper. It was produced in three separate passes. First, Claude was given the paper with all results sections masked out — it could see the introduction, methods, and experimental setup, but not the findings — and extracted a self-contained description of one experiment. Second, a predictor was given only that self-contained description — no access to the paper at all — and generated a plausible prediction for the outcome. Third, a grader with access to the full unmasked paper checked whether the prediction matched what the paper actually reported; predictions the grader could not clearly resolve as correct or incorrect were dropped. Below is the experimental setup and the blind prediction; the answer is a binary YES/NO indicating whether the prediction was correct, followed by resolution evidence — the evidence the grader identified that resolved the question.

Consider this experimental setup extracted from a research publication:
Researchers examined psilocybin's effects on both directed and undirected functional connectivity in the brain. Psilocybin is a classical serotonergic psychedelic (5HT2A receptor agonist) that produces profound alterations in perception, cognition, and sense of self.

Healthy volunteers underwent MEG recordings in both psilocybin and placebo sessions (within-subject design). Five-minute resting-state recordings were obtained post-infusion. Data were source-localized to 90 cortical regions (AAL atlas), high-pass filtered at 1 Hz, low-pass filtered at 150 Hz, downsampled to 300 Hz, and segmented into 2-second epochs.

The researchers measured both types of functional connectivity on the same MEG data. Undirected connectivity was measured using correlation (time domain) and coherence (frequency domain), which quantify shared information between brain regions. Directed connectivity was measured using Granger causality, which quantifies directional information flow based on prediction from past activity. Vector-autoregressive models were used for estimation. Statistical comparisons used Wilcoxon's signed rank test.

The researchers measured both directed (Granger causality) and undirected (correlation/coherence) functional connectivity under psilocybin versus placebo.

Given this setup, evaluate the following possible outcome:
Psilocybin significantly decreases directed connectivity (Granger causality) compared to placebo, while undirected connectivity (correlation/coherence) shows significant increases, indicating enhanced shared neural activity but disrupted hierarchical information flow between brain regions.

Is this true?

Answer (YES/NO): NO